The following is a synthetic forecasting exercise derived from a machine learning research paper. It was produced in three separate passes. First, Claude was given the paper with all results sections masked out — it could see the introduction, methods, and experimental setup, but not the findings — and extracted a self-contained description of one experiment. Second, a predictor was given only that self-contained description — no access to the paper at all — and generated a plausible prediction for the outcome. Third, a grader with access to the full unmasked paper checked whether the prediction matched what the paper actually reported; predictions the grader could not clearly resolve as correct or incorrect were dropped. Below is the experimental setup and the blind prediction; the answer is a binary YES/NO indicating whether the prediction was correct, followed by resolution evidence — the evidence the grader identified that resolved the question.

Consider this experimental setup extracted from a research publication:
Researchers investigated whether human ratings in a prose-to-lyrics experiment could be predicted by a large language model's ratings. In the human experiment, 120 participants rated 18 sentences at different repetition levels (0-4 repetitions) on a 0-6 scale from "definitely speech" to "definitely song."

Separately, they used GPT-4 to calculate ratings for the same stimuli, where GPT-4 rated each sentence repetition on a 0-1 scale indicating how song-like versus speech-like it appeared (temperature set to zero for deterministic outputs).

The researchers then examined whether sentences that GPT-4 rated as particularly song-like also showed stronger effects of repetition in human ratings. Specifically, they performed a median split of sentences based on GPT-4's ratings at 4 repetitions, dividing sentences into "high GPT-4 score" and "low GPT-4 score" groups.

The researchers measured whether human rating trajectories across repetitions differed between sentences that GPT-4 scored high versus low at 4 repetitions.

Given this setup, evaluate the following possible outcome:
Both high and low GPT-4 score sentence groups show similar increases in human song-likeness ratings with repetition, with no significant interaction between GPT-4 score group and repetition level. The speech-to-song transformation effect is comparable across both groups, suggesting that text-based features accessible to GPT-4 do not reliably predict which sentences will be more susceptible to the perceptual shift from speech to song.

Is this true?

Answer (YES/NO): NO